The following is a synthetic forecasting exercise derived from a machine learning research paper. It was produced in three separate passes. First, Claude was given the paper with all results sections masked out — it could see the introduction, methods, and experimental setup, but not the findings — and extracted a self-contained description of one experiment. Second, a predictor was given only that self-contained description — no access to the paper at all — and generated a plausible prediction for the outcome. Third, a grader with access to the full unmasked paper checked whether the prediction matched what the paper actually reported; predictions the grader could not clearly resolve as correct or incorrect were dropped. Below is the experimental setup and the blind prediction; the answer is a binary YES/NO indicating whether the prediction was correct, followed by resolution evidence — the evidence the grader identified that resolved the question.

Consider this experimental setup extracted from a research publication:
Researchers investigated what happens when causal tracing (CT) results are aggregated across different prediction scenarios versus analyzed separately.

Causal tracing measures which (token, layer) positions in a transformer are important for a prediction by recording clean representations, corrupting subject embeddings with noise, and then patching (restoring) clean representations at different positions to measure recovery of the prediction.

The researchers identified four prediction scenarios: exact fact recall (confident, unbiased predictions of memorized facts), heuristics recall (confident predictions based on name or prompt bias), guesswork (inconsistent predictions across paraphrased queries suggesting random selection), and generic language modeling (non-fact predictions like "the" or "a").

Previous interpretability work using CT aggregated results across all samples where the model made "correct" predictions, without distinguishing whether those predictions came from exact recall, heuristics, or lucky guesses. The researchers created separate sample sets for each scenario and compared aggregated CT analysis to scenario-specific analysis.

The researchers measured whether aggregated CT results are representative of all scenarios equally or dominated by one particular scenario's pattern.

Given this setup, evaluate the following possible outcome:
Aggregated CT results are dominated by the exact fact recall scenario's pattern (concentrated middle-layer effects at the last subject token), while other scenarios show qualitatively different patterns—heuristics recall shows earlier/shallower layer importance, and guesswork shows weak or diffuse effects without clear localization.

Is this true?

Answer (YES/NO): NO